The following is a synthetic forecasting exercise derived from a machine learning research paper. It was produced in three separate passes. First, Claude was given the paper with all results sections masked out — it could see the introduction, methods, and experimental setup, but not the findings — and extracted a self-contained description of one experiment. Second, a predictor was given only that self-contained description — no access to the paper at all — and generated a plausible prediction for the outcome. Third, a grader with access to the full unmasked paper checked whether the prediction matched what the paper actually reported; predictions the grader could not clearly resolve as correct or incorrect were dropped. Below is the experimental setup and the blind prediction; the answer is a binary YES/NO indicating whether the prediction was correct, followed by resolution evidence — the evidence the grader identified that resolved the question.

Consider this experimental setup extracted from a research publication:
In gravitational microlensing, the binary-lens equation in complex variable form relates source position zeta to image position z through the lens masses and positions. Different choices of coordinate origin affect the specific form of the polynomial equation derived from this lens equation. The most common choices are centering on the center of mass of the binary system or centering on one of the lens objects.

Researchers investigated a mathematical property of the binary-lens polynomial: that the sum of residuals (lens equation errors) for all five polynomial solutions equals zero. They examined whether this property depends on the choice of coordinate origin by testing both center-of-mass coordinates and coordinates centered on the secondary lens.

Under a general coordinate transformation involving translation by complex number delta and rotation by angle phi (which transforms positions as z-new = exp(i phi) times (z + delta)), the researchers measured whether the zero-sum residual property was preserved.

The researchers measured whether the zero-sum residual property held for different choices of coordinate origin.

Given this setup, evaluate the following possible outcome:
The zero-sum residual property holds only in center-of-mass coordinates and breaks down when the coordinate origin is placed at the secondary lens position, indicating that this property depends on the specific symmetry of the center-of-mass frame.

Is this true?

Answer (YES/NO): NO